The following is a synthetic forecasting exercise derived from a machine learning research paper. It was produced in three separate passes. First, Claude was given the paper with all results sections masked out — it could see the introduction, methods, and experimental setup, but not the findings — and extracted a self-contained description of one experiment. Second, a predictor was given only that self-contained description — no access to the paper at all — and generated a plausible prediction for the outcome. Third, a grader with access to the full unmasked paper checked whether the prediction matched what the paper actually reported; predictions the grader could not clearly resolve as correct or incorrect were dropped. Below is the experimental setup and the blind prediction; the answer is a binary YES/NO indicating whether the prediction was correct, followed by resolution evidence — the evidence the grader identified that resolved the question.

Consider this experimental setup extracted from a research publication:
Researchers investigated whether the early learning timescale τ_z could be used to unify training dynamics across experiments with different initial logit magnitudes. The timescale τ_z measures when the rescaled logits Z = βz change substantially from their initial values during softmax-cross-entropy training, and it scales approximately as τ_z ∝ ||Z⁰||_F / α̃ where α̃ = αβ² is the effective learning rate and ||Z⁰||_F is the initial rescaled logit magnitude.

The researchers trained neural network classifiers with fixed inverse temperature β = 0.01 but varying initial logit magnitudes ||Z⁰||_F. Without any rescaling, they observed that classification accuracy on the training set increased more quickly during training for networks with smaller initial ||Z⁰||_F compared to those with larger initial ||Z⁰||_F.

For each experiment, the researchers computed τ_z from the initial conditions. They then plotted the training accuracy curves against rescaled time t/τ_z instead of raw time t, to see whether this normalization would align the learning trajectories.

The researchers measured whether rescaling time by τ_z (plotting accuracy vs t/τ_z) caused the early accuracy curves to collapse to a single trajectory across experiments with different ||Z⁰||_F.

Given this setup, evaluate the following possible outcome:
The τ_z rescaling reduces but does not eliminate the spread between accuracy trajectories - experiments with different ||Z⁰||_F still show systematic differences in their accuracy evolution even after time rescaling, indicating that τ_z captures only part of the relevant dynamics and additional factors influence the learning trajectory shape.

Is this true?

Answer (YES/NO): NO